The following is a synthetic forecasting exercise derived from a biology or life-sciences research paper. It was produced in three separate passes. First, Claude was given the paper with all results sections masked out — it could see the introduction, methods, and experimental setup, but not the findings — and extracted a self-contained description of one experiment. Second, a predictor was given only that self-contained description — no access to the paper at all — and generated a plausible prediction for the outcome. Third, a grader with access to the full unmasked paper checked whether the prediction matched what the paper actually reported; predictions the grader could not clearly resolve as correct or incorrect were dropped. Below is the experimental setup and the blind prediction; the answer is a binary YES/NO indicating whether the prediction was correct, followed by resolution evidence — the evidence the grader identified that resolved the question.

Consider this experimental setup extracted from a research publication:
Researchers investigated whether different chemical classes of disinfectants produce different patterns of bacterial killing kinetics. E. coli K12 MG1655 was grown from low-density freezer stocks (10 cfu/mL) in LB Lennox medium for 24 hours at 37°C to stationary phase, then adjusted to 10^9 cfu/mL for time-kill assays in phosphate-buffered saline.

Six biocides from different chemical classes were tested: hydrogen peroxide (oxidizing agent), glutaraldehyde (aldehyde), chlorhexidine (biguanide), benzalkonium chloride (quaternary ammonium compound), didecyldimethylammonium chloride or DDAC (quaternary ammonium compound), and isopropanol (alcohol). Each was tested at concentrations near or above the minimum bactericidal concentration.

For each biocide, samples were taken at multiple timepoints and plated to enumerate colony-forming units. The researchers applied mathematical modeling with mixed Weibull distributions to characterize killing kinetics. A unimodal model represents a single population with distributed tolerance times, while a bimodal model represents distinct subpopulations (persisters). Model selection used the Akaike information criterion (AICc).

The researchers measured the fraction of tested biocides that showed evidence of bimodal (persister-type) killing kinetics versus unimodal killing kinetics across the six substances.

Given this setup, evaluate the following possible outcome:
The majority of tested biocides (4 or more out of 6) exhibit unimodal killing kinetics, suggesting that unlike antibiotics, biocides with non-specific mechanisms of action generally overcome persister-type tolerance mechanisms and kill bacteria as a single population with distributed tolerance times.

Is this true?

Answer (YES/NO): NO